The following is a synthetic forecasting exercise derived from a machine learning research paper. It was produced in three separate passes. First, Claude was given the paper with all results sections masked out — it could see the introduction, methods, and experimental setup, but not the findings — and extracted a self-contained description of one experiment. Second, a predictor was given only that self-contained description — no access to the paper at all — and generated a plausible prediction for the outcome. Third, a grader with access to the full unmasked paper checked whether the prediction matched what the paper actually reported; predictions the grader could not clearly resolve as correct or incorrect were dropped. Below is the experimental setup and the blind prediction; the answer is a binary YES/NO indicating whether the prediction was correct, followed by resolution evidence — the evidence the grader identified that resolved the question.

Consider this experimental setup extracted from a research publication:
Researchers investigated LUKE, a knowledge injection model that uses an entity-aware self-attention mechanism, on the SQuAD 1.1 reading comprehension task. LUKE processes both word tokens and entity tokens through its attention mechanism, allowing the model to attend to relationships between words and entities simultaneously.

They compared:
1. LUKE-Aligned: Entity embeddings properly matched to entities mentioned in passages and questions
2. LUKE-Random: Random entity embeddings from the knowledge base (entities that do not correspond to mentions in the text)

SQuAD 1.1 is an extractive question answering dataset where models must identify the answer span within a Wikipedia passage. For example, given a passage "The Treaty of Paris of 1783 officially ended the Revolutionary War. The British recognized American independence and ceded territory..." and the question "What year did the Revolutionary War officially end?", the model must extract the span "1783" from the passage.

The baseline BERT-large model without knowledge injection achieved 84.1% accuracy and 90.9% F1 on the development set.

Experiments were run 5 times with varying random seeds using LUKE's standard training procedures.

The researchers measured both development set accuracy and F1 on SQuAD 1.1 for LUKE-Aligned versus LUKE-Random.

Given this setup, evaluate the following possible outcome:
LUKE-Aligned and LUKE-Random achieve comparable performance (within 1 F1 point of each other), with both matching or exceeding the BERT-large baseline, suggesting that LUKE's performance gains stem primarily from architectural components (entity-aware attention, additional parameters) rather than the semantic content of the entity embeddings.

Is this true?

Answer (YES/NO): YES